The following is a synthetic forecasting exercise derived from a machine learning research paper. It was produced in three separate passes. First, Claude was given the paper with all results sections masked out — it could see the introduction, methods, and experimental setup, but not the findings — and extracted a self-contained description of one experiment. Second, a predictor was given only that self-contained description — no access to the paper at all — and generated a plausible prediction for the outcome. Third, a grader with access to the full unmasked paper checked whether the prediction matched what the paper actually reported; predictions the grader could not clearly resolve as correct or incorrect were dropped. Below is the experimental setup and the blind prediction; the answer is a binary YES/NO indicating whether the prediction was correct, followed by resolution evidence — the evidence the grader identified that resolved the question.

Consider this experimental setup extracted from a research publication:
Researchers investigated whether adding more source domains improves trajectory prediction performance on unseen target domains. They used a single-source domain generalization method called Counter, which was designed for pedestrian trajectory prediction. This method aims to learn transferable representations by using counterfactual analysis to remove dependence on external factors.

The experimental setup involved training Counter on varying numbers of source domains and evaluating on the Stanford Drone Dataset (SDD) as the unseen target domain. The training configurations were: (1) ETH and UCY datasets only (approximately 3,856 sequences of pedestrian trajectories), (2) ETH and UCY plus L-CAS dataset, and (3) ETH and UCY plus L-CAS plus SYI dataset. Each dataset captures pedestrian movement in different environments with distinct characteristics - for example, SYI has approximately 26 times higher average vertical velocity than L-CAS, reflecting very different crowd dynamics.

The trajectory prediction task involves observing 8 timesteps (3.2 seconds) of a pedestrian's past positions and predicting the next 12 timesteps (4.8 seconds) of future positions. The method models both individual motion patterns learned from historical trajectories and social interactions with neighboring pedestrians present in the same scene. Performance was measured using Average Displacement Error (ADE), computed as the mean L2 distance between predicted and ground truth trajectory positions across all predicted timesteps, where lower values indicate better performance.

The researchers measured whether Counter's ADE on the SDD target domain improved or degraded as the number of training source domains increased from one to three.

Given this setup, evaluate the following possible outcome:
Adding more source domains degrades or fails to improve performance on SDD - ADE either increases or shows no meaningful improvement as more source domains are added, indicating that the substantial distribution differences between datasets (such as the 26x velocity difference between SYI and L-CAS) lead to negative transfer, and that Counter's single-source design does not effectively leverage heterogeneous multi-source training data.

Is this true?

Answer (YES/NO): YES